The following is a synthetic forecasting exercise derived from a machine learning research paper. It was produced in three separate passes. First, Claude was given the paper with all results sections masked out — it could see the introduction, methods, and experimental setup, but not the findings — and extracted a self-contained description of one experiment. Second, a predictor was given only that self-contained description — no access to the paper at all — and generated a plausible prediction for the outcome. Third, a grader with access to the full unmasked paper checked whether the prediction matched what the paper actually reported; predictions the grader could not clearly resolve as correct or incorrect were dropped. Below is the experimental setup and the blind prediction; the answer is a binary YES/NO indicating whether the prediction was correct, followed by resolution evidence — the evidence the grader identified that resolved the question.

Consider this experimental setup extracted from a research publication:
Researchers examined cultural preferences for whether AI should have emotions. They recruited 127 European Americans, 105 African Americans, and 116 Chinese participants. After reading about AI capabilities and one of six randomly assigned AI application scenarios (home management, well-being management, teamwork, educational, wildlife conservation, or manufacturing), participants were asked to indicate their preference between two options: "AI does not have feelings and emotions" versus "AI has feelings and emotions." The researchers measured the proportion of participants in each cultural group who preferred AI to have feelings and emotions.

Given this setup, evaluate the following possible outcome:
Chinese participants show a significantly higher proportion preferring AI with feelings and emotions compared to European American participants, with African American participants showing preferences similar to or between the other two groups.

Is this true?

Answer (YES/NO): YES